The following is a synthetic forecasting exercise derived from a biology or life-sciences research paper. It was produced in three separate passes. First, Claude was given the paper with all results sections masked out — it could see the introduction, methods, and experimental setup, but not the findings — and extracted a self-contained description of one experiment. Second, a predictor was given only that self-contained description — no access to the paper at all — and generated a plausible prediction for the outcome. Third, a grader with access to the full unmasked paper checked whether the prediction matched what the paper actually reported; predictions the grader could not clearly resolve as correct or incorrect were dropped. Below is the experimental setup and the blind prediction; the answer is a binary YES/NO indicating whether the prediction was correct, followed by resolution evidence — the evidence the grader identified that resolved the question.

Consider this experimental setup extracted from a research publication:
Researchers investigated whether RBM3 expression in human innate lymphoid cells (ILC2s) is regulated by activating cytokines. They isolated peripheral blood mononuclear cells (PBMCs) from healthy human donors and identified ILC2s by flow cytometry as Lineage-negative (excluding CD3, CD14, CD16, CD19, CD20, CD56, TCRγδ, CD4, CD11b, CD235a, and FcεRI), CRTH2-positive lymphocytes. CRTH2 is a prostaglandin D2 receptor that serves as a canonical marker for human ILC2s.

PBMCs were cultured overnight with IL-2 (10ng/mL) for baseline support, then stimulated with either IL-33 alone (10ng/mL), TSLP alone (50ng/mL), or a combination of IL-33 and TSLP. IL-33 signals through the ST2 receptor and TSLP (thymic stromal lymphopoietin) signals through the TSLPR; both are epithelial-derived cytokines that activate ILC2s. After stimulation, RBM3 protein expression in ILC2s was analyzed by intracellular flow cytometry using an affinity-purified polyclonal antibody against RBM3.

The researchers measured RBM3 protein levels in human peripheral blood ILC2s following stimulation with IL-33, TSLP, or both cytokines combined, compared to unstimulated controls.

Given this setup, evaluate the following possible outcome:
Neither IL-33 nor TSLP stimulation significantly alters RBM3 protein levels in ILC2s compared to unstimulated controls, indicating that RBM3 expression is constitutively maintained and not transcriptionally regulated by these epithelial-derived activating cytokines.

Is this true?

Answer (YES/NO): NO